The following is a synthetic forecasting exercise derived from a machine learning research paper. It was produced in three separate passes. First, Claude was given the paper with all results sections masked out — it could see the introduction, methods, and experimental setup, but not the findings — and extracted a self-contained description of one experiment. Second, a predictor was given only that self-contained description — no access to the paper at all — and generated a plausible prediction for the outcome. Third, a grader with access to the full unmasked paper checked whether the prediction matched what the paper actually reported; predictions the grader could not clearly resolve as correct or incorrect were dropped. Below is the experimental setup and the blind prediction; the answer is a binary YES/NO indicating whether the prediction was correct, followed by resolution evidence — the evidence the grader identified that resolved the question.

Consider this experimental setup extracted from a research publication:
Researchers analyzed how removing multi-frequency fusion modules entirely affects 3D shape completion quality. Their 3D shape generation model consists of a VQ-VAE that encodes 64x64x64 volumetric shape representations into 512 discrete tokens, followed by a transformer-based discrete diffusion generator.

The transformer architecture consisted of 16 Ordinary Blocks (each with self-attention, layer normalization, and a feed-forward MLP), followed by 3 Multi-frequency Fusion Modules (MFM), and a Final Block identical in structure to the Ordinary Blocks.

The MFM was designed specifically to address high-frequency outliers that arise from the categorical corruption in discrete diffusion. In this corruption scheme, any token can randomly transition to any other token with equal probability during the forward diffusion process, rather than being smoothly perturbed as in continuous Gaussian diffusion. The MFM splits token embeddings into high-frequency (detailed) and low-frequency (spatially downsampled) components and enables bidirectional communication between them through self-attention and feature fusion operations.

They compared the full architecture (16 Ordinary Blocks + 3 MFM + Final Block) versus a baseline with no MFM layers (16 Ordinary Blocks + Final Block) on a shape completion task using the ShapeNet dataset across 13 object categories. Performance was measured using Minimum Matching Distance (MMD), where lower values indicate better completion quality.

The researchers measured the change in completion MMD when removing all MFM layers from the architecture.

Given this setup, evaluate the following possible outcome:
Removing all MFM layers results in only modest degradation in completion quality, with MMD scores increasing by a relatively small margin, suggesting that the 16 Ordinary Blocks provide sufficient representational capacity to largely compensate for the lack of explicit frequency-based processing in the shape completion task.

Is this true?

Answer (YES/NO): NO